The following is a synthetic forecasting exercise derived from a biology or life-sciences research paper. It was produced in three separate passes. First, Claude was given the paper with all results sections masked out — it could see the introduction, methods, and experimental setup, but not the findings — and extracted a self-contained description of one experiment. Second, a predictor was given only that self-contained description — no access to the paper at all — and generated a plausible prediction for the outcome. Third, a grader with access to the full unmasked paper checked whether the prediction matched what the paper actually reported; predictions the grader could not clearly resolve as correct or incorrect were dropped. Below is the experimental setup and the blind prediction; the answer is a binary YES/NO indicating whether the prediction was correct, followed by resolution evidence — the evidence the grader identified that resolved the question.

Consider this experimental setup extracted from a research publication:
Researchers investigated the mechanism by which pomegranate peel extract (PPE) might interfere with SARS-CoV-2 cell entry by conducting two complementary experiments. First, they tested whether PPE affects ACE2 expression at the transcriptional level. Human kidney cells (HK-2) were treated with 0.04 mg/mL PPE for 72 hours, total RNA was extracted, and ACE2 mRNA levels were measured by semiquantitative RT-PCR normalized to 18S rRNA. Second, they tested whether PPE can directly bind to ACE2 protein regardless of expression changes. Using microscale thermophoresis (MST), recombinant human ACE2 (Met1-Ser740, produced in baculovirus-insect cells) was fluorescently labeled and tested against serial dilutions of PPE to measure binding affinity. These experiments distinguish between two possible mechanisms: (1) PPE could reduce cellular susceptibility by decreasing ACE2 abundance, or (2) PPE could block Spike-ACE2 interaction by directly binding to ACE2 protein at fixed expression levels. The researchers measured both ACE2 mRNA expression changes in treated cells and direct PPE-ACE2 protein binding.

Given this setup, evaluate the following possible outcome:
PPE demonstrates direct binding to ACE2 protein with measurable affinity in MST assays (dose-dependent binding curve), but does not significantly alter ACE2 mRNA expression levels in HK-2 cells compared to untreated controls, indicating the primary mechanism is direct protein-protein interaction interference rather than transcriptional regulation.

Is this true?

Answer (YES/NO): NO